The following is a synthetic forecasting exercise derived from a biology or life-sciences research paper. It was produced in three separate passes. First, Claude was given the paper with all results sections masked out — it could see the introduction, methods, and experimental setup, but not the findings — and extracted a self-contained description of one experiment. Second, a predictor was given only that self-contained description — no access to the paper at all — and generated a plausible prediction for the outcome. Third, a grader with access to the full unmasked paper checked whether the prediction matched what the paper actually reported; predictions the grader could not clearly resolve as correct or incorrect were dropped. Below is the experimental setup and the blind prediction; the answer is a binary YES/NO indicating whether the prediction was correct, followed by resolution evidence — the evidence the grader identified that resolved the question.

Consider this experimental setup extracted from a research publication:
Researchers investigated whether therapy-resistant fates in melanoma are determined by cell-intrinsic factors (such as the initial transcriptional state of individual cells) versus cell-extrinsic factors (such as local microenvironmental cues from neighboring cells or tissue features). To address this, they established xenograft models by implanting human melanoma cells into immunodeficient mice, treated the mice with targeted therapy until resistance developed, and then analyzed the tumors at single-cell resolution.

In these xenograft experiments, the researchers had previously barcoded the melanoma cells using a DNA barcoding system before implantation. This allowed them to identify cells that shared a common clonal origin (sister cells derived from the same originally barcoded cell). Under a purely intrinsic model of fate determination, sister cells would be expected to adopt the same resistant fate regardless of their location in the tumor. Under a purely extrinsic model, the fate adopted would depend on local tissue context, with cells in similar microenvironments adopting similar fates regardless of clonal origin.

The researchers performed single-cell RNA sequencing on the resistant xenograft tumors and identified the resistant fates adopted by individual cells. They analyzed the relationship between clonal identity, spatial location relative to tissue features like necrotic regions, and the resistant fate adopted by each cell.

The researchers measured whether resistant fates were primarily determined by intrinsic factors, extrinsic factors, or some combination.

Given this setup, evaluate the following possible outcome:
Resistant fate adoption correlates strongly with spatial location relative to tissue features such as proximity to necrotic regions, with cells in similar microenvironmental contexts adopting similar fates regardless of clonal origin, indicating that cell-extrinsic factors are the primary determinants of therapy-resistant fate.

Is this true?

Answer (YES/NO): NO